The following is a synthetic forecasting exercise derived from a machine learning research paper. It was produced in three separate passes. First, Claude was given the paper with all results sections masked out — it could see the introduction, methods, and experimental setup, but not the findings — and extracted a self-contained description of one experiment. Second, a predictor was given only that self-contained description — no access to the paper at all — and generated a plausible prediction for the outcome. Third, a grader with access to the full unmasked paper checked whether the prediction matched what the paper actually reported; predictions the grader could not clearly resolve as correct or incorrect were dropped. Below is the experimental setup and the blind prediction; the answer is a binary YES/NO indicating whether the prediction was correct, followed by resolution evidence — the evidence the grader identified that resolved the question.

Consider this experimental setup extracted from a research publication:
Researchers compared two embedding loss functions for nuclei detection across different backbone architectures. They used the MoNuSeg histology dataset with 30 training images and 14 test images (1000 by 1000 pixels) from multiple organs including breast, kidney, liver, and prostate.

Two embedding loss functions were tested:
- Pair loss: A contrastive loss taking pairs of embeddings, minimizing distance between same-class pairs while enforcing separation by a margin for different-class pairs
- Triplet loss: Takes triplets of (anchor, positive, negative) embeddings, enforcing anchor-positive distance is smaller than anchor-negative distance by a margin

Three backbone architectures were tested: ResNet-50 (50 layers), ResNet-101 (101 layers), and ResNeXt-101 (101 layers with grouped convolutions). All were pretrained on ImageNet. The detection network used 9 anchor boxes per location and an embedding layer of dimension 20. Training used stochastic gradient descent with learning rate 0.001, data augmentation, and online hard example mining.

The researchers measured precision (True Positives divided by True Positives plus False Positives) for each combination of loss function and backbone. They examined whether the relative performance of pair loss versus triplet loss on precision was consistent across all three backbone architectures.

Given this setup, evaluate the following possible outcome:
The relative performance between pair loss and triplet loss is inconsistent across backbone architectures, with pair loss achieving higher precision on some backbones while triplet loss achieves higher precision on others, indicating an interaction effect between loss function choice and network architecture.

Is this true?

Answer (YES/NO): NO